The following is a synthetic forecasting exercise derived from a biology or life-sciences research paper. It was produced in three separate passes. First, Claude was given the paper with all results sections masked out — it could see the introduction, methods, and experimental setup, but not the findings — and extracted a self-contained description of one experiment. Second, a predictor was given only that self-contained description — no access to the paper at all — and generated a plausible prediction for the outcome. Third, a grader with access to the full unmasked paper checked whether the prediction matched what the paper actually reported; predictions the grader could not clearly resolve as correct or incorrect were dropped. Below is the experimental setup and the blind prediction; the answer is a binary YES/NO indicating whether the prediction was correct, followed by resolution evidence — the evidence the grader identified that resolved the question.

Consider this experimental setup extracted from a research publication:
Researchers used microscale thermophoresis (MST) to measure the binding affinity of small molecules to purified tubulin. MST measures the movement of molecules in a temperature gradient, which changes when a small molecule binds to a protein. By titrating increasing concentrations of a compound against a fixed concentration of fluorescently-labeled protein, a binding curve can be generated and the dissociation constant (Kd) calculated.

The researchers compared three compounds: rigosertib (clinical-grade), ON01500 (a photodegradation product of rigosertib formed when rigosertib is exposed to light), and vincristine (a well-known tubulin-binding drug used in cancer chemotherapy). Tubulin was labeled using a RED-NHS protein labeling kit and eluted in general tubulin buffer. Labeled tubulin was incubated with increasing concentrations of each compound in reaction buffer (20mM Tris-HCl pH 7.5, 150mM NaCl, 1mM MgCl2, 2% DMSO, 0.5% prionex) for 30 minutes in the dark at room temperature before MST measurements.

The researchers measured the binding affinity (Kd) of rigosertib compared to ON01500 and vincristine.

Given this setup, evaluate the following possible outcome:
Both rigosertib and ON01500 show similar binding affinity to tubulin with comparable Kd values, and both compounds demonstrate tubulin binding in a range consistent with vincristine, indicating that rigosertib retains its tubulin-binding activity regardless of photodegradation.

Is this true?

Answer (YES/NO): NO